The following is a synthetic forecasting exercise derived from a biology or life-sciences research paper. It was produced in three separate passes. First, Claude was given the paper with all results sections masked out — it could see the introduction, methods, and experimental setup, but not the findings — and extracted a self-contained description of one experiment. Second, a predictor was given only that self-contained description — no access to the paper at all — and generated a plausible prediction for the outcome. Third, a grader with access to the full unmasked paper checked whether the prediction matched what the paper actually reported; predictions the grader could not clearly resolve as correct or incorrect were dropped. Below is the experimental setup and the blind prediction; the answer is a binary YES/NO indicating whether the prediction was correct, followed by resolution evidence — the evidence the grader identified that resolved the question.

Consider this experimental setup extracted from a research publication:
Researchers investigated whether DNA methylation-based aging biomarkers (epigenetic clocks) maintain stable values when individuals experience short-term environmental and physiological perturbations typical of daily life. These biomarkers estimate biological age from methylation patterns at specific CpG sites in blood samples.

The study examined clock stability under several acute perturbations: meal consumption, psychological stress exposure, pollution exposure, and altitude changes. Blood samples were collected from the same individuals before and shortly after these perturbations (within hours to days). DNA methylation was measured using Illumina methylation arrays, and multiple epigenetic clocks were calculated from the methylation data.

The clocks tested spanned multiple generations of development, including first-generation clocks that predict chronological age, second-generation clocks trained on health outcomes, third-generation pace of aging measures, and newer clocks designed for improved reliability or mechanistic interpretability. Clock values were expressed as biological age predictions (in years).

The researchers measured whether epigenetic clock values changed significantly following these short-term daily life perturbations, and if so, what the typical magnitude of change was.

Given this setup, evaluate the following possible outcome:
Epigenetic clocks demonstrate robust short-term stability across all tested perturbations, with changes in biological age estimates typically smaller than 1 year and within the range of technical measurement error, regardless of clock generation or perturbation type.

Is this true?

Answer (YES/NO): NO